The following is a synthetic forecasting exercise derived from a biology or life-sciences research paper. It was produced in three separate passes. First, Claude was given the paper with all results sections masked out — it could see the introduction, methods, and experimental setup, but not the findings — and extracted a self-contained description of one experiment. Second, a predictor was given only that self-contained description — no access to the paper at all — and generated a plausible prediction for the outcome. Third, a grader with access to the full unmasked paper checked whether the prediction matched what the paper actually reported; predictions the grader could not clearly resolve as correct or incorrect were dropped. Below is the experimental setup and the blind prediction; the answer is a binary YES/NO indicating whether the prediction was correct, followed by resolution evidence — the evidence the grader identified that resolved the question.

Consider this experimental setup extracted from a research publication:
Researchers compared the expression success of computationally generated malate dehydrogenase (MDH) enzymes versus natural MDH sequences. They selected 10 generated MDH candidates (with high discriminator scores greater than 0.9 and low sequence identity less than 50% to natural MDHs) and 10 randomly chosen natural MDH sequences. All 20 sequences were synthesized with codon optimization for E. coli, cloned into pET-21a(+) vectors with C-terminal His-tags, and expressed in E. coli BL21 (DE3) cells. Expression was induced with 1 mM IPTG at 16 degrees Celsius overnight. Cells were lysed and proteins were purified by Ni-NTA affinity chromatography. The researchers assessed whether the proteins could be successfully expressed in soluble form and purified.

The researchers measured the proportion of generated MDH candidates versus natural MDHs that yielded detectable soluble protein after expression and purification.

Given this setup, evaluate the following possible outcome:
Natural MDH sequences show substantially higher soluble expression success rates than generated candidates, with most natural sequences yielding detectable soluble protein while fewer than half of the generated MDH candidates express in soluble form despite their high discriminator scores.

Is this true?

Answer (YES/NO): NO